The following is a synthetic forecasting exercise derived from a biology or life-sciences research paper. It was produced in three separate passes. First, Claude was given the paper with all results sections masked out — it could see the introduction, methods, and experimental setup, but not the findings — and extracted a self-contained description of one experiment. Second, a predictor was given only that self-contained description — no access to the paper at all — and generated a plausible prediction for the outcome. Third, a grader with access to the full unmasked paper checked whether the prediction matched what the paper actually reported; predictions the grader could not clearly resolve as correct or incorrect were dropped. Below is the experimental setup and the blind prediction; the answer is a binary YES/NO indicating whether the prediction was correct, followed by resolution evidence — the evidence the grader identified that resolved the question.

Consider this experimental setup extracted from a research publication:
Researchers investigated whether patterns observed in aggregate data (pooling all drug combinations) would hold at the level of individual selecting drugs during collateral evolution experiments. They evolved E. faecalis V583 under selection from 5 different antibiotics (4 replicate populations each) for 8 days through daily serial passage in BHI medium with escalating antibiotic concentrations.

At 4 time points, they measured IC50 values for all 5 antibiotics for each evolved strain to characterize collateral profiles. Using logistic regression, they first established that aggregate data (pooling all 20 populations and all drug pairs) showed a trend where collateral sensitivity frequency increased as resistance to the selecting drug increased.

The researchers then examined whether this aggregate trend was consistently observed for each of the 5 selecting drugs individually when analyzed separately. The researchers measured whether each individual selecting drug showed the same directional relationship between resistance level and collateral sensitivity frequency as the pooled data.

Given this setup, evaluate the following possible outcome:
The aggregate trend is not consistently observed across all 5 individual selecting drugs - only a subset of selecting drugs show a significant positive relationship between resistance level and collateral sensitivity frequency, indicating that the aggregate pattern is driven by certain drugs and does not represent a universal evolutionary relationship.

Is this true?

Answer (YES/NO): YES